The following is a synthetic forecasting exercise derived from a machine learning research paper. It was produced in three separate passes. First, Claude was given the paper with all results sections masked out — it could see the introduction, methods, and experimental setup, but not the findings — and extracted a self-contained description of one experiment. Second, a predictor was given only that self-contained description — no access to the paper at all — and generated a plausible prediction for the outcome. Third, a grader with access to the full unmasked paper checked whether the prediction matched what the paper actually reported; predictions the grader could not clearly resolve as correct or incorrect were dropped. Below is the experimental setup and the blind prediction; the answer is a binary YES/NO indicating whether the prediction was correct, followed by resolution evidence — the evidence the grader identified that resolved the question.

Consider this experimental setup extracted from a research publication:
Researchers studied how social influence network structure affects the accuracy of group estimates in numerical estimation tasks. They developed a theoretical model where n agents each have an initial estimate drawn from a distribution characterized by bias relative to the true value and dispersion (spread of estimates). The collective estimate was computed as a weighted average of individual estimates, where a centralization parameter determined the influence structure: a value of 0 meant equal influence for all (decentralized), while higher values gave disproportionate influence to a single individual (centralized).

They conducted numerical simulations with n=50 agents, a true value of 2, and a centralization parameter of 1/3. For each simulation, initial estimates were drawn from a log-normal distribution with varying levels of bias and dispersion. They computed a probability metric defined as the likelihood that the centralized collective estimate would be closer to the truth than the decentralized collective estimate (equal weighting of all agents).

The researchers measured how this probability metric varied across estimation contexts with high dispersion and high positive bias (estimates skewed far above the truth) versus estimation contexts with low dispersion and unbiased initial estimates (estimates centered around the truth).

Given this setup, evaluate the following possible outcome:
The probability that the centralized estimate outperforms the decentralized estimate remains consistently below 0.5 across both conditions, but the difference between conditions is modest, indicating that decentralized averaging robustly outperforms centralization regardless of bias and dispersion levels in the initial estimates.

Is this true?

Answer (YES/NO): NO